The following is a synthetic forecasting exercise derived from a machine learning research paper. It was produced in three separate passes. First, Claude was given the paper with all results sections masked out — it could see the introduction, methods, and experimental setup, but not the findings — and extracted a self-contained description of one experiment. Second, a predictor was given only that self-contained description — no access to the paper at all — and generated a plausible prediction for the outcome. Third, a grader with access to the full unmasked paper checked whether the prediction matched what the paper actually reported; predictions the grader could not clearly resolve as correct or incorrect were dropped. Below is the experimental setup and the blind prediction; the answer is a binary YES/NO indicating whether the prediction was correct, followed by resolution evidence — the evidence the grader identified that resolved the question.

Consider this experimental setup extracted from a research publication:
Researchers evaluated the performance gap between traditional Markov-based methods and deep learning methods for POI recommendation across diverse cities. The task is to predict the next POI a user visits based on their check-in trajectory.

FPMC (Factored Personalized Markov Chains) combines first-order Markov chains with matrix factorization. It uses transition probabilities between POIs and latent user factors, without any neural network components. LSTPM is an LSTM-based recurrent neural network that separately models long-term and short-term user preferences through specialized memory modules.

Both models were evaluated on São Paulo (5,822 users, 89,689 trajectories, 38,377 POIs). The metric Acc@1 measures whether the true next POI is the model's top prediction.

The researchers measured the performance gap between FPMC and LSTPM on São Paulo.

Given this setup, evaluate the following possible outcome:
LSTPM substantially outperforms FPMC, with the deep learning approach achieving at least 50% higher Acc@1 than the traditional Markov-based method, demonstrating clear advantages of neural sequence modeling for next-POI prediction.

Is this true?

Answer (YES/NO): YES